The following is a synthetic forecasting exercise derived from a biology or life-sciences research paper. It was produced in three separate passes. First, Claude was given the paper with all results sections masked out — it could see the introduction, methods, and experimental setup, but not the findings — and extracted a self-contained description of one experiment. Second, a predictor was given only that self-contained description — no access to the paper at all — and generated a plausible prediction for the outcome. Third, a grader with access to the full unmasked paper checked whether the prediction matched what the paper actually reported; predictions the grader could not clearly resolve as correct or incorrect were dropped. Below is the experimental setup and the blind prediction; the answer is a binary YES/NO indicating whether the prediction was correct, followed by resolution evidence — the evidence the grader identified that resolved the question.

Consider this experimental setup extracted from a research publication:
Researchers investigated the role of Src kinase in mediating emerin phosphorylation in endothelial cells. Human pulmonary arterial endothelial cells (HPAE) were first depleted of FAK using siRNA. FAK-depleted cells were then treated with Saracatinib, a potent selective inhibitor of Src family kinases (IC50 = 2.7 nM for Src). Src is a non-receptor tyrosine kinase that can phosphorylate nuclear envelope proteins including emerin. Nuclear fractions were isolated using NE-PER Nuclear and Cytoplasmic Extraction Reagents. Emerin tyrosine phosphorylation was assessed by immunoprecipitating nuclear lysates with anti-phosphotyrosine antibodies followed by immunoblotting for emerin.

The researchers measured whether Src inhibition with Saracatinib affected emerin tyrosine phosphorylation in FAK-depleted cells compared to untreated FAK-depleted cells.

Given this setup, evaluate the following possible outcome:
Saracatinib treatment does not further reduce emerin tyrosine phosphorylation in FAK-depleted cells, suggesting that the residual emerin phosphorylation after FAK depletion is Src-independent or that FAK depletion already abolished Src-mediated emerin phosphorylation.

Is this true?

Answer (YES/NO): NO